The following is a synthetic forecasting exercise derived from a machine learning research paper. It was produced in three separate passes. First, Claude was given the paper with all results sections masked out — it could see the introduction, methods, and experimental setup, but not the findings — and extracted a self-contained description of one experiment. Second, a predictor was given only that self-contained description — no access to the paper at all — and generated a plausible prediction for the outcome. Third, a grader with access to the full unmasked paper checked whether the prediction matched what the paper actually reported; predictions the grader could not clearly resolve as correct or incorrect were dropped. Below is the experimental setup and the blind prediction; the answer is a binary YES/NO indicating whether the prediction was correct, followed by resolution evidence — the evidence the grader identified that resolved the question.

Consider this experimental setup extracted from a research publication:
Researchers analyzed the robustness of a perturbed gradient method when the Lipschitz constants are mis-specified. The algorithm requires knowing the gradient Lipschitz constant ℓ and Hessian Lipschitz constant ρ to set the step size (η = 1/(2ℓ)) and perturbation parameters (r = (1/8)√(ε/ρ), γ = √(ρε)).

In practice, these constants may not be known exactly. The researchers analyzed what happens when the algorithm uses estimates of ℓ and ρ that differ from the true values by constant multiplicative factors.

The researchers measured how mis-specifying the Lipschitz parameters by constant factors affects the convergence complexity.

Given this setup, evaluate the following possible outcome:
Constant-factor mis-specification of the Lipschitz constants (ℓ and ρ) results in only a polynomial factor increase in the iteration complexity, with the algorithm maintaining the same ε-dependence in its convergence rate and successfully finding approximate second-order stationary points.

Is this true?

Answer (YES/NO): NO